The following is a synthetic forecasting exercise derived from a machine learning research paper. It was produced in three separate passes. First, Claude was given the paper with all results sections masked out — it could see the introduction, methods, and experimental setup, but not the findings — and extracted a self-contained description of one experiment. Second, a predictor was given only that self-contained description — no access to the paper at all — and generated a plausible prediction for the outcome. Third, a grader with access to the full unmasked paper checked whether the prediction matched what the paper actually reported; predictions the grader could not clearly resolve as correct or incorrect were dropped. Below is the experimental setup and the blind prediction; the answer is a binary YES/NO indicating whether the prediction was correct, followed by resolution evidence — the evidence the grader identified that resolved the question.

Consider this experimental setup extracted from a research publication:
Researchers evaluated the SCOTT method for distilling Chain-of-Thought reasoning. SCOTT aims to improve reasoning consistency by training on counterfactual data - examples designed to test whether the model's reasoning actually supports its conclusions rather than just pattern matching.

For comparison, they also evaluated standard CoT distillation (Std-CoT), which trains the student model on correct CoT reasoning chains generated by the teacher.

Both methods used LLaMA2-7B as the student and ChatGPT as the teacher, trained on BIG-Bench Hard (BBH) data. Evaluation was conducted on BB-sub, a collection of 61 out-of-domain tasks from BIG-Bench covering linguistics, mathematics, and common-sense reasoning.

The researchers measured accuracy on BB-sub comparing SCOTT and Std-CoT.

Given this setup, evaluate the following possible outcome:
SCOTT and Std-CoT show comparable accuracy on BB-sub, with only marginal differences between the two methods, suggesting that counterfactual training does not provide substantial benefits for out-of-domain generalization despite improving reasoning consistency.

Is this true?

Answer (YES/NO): NO